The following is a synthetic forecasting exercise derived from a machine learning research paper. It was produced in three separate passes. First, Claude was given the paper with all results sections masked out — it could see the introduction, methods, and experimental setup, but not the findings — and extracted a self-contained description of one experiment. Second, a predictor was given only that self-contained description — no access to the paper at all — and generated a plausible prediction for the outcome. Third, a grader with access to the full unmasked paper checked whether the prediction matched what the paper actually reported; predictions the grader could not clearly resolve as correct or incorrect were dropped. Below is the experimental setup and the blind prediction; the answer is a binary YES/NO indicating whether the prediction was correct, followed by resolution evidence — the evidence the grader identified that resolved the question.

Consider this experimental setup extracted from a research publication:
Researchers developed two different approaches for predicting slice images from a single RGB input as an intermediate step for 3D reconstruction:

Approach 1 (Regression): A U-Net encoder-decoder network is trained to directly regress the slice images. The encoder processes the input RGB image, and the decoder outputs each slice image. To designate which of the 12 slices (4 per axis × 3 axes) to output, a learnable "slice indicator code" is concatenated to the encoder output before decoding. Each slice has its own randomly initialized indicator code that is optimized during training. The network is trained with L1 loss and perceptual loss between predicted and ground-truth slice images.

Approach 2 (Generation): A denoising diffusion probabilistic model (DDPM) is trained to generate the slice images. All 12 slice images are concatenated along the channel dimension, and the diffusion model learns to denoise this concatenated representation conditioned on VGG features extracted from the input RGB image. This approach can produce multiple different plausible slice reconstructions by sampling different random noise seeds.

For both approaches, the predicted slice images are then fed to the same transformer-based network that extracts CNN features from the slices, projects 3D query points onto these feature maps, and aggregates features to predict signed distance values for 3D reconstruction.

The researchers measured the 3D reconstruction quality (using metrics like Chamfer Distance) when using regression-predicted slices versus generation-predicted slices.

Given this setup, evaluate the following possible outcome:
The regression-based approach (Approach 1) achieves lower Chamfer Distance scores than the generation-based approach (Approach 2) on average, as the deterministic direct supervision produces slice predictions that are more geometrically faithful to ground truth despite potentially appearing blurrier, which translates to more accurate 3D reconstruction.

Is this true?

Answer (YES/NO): YES